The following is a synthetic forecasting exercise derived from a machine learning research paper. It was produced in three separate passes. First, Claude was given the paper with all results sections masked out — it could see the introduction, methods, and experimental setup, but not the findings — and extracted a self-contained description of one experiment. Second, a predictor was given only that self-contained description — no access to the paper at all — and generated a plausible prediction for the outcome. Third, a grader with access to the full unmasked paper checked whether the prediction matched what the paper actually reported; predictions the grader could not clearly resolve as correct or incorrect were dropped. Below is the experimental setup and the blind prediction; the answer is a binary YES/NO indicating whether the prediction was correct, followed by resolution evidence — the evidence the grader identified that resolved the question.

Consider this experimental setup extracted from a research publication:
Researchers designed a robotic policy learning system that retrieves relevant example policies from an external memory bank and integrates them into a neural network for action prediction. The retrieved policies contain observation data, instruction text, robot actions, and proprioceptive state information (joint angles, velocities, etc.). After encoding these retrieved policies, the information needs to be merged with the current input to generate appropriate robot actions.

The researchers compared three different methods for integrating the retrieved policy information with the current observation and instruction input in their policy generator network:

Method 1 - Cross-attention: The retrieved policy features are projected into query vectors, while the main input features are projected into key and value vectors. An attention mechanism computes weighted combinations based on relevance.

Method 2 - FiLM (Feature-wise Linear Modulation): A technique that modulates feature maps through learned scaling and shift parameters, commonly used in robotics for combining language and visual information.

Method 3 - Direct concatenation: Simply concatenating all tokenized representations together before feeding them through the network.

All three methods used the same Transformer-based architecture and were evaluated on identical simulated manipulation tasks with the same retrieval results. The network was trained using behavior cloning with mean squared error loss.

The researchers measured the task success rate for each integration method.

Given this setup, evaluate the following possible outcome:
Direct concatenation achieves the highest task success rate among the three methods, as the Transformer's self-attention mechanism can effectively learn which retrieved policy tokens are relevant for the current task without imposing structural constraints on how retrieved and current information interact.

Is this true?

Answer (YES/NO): NO